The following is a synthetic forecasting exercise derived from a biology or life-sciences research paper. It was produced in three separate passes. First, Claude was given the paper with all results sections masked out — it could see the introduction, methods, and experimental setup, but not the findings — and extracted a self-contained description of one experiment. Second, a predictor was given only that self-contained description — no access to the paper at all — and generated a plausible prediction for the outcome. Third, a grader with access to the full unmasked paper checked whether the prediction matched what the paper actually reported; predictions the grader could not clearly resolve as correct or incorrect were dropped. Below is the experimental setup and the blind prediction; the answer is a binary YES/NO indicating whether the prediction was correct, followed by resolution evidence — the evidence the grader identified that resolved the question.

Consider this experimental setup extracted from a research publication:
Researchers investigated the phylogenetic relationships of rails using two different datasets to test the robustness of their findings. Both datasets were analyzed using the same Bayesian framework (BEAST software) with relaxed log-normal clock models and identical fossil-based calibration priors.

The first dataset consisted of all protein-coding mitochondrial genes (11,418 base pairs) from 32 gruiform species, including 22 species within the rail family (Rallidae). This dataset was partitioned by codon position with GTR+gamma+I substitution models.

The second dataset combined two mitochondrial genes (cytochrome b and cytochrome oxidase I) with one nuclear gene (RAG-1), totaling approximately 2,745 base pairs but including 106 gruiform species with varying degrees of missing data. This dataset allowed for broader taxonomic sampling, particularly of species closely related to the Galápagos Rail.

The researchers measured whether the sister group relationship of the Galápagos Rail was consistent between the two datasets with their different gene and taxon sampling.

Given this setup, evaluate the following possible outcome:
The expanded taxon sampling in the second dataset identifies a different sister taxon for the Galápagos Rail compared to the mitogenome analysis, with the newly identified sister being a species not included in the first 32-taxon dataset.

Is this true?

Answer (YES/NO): YES